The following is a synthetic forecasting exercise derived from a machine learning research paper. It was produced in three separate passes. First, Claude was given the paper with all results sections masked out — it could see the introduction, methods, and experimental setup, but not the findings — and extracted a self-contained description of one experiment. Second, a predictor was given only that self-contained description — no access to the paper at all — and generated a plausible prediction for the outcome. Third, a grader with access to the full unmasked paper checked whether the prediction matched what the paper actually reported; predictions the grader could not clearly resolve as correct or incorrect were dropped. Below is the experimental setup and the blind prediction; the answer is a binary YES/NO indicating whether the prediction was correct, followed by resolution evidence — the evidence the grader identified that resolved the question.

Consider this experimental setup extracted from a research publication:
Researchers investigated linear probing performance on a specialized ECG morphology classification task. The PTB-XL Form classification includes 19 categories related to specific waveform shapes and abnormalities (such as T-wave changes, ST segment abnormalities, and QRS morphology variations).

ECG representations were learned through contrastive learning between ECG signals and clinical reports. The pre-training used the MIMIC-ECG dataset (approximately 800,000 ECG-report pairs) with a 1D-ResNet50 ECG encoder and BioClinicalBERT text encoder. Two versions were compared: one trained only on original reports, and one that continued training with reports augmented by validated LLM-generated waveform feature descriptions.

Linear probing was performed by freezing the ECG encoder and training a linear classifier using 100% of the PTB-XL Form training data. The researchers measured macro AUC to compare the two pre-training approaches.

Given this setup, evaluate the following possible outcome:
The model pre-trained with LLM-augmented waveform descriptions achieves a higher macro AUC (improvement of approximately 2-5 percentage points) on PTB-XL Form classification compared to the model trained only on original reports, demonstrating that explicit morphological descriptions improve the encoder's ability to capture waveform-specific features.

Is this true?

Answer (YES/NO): YES